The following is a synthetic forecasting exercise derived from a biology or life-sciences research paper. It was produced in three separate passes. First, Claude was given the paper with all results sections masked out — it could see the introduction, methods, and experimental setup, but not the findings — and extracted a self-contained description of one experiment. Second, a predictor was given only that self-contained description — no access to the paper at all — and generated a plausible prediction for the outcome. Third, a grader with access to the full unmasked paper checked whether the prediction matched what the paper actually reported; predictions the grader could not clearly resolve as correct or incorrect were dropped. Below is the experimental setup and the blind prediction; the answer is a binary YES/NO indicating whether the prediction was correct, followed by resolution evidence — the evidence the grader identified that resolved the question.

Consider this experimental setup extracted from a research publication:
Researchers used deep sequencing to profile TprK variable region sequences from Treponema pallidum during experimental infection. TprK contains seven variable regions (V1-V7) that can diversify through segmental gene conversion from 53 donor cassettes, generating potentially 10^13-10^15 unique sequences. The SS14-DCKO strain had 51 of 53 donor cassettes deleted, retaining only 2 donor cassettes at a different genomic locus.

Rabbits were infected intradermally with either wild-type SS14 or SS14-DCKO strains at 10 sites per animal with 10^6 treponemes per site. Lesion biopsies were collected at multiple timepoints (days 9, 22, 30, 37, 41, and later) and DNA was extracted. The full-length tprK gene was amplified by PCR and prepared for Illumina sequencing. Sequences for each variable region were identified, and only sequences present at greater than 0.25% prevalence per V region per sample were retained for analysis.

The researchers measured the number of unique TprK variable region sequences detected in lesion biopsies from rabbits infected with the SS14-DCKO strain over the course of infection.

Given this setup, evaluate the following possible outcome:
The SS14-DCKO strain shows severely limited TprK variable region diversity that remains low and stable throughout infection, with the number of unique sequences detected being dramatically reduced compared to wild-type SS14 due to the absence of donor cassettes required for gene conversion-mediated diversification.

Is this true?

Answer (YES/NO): YES